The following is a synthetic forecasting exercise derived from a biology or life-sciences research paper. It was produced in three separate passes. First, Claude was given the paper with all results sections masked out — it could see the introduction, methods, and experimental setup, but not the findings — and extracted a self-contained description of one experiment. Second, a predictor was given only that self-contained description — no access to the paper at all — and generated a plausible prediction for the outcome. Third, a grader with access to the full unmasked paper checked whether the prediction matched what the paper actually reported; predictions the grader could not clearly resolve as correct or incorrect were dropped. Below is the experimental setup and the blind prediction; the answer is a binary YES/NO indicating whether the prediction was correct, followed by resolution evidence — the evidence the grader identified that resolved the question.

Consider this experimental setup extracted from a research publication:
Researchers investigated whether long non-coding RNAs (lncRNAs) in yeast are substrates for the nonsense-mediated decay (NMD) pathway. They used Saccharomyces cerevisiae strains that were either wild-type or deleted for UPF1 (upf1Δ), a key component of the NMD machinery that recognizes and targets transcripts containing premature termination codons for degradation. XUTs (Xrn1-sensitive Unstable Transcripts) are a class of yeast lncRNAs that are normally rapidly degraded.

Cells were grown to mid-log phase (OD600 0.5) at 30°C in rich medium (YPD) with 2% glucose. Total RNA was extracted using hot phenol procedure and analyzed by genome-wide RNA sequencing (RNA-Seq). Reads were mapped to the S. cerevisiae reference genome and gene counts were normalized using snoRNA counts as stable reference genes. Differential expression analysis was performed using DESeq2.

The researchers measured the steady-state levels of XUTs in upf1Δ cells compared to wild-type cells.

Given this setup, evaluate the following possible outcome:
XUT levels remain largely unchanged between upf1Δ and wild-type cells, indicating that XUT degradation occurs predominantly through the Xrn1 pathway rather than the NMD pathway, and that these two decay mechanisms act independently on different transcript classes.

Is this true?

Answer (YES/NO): NO